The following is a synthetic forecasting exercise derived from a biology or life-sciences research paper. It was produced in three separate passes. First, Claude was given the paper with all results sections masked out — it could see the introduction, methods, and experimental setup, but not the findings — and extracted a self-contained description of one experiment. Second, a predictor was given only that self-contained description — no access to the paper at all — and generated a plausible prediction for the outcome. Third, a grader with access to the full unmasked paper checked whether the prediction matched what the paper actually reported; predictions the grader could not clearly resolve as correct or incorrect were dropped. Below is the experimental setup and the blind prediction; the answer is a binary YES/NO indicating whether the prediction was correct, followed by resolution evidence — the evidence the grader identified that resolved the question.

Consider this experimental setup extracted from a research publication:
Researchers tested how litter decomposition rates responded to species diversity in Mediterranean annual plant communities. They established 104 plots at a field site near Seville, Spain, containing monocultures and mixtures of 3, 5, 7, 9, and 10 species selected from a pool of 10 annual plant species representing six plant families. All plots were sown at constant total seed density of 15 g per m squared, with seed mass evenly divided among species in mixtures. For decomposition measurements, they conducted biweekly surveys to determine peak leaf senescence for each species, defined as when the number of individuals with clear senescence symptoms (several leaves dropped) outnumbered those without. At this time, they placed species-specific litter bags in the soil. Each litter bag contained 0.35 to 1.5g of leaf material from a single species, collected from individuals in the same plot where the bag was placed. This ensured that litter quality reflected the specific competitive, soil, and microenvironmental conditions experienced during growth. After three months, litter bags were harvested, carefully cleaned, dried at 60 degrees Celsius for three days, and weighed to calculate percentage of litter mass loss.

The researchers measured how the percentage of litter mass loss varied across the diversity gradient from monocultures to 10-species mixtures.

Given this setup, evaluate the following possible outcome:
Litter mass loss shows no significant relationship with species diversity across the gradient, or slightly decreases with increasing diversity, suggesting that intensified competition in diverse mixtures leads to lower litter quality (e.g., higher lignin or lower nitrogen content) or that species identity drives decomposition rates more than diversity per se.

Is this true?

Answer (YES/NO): NO